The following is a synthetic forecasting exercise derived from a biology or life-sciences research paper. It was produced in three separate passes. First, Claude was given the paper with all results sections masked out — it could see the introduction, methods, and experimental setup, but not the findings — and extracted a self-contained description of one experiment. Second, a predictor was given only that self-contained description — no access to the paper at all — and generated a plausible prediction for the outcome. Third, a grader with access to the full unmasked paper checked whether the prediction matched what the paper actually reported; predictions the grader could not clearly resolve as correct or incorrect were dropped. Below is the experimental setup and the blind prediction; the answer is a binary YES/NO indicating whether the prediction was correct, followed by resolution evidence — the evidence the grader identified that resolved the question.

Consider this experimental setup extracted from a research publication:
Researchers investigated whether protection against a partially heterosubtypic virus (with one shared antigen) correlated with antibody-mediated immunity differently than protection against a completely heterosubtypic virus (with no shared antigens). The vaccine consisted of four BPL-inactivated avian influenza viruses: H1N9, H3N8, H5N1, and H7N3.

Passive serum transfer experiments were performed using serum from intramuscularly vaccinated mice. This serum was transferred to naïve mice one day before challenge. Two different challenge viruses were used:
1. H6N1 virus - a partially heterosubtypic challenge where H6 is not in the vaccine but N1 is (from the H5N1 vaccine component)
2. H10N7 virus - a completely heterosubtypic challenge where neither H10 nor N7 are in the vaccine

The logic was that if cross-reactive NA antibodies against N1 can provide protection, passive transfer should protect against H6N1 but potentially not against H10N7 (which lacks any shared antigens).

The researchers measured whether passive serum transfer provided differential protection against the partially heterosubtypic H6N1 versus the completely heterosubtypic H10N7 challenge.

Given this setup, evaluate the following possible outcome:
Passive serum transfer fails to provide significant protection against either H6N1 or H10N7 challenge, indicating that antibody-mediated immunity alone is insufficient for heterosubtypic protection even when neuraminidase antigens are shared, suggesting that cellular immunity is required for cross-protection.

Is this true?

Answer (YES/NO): NO